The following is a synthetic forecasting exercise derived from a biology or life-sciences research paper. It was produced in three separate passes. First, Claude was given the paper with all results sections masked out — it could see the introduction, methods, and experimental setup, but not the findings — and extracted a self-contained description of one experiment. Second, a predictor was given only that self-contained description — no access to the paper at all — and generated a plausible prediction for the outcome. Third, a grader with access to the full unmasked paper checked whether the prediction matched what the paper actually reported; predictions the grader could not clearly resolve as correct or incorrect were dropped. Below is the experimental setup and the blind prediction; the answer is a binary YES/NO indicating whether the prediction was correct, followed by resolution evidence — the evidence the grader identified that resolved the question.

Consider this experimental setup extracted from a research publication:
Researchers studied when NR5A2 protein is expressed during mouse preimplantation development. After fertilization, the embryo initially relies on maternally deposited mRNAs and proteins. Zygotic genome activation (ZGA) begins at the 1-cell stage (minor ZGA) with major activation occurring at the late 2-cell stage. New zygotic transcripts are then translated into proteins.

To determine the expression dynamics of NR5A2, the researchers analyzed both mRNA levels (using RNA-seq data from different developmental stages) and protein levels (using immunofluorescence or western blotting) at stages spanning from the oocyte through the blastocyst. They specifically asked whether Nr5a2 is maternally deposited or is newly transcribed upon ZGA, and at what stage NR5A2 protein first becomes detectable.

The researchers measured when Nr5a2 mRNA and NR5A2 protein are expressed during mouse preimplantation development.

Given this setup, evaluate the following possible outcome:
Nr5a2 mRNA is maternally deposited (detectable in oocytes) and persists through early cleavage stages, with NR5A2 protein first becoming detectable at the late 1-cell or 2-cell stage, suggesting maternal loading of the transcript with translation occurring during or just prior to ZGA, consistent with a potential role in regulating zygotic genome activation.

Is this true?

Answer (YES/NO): NO